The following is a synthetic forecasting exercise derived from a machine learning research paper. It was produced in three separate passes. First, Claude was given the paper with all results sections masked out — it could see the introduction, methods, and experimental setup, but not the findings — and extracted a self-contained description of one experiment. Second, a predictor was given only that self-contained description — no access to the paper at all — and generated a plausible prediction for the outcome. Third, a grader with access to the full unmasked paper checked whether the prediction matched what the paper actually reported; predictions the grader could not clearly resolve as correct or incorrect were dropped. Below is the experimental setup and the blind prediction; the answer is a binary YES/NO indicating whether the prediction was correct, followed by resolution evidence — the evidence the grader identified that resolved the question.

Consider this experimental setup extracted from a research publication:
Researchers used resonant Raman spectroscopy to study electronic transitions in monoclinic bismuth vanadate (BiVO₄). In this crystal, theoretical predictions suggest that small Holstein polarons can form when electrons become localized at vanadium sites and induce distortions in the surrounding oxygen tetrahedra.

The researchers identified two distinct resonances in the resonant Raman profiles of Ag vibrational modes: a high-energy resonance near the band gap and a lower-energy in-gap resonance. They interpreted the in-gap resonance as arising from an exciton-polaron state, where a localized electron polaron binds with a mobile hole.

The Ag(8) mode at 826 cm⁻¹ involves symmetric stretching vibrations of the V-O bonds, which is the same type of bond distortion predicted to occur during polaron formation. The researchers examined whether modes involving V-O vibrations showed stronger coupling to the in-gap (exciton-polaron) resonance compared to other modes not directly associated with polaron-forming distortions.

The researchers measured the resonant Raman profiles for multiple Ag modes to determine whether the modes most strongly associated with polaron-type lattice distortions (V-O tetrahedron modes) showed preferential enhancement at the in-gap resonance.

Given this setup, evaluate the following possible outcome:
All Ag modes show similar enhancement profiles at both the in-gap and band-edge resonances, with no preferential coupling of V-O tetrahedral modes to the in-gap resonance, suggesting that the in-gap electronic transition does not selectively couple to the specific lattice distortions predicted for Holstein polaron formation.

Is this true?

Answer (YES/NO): NO